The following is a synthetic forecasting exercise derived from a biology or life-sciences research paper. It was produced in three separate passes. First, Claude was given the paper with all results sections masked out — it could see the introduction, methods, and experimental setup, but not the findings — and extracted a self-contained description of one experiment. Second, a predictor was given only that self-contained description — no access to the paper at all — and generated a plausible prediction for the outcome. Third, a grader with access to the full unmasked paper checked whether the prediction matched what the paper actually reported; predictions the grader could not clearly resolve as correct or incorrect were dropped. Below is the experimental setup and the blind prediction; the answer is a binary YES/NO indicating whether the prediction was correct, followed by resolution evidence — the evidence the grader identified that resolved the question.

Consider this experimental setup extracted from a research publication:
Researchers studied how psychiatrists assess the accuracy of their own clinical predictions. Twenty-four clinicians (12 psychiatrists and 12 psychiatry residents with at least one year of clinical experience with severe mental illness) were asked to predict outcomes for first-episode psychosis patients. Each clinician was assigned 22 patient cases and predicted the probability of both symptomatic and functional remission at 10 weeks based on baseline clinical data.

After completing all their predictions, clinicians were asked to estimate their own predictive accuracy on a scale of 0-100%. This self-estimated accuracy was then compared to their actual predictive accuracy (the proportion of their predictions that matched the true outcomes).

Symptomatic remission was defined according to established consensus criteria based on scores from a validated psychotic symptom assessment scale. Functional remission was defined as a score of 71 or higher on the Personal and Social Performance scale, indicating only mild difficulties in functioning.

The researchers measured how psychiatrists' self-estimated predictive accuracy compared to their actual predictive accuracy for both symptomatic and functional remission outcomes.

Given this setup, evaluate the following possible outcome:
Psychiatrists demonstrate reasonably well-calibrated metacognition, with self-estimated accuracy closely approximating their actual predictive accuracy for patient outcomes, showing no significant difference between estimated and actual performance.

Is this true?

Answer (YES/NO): NO